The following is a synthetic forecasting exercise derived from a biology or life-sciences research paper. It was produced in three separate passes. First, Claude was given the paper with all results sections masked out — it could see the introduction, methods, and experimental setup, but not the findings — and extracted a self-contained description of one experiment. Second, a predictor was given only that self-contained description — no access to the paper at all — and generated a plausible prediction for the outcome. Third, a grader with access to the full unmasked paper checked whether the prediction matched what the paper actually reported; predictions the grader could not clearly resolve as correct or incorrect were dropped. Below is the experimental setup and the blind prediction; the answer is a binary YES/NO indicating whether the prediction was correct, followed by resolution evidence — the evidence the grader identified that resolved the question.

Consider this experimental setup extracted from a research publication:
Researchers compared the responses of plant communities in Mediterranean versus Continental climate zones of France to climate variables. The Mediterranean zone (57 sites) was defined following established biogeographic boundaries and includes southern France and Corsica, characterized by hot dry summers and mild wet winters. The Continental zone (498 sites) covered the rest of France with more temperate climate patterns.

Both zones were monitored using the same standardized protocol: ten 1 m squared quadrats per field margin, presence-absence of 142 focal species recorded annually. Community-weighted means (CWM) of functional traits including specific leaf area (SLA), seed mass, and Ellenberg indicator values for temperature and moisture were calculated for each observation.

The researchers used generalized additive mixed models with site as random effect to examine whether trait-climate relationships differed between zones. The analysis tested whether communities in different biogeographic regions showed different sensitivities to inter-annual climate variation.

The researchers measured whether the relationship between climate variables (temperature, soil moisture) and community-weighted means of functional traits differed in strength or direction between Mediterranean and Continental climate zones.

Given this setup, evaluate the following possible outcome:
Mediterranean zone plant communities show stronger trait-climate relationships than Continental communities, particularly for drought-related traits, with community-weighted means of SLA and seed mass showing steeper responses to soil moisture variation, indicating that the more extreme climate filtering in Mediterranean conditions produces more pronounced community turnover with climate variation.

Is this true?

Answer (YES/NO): NO